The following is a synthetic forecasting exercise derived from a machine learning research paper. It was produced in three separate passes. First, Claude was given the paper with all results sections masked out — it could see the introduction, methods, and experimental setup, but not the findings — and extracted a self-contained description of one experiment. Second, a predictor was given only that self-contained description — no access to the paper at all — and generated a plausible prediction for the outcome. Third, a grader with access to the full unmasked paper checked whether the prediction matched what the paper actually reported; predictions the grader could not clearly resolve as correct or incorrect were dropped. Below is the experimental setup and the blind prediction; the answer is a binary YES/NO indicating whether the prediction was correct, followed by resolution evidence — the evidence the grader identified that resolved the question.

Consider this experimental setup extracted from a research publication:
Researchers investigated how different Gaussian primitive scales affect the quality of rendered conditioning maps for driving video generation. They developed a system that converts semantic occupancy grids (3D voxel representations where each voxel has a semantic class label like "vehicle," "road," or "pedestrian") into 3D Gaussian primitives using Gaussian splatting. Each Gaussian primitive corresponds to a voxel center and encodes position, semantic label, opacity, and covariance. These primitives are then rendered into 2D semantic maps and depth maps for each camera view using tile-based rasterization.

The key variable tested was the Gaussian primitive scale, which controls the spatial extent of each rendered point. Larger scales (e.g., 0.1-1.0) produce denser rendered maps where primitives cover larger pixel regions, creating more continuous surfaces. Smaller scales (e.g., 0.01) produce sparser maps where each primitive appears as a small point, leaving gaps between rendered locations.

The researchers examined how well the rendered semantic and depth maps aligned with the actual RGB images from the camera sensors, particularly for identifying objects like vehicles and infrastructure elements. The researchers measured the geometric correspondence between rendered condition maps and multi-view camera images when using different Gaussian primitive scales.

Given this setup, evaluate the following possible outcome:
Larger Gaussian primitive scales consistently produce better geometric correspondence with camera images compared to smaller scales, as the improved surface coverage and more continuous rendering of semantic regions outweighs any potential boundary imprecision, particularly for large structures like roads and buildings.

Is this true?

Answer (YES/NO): NO